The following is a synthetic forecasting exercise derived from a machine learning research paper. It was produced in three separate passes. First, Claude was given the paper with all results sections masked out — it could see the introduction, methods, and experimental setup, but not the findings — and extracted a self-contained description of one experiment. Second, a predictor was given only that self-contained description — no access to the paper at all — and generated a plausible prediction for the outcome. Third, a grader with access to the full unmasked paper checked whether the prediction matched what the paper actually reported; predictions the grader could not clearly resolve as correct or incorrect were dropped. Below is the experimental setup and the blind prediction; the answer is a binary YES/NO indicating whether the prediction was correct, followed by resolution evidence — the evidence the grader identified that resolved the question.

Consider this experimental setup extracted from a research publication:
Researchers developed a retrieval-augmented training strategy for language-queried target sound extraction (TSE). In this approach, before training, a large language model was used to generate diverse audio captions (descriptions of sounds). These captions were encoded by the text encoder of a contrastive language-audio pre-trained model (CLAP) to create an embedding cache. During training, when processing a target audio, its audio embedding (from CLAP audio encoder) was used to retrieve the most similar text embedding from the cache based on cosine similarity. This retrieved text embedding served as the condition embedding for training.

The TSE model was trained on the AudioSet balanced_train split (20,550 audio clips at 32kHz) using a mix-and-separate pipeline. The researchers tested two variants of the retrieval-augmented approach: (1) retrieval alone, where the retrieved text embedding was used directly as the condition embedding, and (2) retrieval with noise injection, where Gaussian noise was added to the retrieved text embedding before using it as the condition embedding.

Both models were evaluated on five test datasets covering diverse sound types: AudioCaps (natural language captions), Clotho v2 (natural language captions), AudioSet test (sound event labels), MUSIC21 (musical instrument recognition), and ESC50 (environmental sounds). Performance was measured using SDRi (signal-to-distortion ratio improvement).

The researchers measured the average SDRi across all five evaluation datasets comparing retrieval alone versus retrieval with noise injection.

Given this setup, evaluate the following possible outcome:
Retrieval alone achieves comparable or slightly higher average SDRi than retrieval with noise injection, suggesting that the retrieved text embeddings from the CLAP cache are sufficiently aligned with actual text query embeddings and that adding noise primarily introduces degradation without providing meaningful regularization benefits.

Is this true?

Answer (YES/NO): NO